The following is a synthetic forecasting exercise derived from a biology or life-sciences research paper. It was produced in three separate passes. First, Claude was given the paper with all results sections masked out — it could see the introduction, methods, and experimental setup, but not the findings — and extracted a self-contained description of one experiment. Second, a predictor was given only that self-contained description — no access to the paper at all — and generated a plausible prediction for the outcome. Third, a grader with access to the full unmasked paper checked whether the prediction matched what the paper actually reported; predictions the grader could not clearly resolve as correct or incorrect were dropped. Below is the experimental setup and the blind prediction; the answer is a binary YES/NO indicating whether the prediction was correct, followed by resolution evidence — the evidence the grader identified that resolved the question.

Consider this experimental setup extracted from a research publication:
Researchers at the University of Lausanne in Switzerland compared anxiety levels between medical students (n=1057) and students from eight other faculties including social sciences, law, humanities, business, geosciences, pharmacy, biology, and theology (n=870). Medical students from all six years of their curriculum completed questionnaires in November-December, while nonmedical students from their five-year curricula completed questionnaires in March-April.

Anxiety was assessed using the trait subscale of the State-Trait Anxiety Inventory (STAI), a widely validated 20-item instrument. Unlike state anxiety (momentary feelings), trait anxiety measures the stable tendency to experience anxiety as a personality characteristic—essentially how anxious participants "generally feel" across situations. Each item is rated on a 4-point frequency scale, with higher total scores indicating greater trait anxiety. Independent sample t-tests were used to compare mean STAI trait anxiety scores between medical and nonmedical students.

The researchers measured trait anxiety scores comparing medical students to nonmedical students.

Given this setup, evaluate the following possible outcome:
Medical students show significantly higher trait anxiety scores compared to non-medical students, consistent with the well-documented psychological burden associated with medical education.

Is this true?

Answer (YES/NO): NO